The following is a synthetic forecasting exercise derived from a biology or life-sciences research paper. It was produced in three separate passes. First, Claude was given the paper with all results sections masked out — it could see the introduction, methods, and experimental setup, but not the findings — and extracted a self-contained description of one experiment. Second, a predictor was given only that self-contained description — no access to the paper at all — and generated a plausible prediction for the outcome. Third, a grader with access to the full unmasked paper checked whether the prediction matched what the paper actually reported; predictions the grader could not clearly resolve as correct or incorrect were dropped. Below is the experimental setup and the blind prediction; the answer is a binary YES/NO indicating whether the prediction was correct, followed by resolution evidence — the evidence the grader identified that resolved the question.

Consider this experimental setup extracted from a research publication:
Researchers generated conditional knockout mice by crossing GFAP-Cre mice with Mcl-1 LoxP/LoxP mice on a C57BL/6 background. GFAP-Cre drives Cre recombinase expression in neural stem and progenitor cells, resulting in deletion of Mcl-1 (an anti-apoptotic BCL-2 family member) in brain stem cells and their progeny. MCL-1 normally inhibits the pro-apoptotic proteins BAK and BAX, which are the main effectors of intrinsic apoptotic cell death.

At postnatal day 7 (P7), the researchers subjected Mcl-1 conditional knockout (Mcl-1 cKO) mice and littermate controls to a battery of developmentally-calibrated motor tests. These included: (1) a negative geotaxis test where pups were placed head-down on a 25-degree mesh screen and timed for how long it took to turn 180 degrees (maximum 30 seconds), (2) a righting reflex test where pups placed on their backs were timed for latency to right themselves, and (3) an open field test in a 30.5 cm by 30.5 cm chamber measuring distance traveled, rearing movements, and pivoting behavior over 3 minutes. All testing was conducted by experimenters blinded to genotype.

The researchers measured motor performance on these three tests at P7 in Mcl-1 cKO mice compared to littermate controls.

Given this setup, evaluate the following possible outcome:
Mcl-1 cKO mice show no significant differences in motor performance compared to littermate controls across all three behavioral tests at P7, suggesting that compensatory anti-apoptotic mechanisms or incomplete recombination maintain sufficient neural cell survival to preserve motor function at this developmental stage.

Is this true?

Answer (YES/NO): YES